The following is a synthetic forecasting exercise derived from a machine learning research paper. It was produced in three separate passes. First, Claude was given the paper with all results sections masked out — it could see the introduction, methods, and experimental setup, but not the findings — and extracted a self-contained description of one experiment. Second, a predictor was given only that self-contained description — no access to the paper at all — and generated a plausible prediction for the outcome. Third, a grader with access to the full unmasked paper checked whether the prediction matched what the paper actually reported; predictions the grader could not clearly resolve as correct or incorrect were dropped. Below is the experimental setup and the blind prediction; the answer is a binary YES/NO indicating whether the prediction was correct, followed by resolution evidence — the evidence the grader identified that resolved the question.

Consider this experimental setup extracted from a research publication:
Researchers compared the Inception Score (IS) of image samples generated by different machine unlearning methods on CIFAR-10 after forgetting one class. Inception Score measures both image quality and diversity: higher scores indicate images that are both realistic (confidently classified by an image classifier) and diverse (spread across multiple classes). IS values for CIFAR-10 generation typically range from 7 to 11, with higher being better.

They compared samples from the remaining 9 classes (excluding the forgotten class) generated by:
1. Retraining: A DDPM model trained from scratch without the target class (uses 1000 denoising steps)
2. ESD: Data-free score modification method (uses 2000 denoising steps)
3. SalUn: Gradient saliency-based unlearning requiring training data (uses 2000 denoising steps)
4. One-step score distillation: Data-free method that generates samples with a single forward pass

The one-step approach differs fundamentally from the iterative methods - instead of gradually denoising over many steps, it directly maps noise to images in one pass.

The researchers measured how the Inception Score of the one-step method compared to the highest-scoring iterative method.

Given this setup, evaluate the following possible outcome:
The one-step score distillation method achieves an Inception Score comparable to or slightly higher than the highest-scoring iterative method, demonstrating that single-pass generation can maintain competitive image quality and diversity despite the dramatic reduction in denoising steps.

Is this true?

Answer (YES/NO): NO